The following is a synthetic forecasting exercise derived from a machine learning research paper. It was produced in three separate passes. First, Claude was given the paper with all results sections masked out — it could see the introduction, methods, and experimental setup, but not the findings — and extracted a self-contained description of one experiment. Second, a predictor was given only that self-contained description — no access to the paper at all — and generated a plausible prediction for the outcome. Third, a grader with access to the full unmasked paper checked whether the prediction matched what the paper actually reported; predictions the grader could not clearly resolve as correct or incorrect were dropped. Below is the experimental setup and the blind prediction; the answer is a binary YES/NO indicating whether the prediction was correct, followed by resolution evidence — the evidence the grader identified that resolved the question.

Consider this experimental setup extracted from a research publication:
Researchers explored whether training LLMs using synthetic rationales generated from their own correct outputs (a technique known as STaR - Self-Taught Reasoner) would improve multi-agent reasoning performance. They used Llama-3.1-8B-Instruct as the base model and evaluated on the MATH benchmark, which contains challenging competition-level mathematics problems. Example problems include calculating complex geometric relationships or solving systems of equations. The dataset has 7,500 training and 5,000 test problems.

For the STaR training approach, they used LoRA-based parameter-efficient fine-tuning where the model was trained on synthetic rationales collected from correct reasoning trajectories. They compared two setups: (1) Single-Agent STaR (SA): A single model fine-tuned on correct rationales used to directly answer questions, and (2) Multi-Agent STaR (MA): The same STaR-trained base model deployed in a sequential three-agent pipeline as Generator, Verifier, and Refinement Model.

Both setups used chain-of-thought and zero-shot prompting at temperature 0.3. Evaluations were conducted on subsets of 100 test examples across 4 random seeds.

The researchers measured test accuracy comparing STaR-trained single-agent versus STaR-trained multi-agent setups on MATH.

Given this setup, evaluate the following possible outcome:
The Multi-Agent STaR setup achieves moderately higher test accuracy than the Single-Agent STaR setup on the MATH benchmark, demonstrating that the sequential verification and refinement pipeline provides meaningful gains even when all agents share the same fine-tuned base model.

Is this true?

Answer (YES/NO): NO